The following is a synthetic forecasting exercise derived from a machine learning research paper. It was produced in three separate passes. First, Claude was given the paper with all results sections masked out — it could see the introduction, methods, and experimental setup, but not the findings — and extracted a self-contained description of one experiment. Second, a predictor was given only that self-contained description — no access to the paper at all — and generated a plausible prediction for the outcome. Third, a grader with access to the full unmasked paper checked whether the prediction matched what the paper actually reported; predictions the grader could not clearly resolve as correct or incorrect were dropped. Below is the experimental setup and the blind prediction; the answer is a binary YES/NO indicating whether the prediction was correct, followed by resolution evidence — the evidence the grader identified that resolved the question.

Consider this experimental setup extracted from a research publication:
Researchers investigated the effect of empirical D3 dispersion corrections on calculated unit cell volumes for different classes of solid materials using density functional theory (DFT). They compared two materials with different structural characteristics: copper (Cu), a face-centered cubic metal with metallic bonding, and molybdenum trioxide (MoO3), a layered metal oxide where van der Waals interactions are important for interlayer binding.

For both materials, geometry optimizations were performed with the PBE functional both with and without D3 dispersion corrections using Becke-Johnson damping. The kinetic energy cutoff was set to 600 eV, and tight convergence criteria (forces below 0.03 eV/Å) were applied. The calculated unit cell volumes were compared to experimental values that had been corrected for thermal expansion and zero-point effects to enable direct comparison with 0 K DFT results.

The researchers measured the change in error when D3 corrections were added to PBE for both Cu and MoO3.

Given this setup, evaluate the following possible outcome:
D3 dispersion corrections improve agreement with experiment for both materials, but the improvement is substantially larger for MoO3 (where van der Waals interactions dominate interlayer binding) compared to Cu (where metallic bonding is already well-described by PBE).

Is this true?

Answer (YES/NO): YES